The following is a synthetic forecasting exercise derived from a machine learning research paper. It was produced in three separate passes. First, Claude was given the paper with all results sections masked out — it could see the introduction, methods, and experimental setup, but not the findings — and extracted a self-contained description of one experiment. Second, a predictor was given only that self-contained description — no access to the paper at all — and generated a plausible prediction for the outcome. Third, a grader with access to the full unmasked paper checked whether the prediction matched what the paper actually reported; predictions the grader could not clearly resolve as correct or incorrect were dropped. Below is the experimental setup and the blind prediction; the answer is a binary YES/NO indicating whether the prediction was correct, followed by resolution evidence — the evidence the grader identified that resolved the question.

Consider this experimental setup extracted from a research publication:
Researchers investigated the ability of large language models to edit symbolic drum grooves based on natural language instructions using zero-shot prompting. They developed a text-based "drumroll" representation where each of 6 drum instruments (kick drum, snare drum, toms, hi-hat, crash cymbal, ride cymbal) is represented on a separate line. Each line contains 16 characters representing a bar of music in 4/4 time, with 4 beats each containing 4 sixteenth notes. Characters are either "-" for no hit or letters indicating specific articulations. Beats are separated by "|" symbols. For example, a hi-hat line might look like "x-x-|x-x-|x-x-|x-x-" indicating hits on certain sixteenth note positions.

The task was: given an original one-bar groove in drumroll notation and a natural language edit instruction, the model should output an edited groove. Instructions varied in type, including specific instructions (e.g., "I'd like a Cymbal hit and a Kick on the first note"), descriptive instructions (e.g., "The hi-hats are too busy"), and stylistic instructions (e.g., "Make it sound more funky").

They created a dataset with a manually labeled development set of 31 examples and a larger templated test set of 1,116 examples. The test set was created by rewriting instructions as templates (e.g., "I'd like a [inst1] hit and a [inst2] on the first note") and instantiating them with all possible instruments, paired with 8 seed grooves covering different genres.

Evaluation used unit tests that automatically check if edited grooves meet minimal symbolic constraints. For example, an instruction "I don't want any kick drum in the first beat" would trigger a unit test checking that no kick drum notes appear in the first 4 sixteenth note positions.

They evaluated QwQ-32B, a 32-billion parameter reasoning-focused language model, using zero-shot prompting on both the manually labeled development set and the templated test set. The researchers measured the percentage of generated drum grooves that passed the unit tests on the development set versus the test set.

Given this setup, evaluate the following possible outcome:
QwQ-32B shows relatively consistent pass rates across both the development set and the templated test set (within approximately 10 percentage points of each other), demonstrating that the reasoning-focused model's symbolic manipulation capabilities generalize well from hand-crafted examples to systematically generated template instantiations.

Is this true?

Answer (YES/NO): YES